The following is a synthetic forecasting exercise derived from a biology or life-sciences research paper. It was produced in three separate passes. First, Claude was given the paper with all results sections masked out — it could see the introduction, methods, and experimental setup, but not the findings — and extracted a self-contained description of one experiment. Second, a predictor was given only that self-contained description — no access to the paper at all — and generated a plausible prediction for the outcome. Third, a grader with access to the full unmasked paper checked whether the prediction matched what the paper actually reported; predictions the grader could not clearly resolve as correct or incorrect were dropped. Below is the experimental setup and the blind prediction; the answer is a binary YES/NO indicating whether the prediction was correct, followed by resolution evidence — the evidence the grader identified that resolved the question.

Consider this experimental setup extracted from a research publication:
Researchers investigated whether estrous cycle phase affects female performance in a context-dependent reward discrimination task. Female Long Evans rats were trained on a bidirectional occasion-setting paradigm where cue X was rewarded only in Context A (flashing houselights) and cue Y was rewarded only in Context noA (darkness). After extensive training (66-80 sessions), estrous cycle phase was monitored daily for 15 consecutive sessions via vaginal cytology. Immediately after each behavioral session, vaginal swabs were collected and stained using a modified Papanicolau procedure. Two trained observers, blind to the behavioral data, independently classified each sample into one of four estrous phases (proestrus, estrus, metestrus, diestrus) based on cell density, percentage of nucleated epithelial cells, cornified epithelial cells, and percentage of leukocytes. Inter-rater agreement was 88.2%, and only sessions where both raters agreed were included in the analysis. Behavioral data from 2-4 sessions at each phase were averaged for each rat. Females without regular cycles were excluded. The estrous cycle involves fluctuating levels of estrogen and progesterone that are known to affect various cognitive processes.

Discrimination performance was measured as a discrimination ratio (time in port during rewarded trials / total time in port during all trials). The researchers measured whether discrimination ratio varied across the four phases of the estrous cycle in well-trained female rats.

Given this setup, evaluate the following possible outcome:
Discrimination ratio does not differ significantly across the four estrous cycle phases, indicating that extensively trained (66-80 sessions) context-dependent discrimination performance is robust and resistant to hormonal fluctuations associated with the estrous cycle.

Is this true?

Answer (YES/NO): YES